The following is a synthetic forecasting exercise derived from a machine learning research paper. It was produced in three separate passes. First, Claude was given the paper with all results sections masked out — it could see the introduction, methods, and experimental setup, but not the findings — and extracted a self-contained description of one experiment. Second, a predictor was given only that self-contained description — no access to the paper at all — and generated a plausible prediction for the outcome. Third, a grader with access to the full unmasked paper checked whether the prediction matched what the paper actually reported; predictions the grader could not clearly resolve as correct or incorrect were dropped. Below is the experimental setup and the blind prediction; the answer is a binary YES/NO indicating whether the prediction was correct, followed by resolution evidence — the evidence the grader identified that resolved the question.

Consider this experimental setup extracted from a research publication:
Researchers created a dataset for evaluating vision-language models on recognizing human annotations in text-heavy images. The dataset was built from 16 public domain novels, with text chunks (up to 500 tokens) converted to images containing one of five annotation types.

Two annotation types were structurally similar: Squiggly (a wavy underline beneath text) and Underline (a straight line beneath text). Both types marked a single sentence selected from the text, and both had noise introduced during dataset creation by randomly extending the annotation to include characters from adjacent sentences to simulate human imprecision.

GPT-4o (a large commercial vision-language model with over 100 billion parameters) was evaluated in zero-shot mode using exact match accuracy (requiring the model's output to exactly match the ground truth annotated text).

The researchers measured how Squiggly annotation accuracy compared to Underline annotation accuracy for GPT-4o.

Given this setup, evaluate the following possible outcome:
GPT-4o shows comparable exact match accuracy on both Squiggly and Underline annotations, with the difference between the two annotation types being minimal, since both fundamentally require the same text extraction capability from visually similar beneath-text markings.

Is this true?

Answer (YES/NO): NO